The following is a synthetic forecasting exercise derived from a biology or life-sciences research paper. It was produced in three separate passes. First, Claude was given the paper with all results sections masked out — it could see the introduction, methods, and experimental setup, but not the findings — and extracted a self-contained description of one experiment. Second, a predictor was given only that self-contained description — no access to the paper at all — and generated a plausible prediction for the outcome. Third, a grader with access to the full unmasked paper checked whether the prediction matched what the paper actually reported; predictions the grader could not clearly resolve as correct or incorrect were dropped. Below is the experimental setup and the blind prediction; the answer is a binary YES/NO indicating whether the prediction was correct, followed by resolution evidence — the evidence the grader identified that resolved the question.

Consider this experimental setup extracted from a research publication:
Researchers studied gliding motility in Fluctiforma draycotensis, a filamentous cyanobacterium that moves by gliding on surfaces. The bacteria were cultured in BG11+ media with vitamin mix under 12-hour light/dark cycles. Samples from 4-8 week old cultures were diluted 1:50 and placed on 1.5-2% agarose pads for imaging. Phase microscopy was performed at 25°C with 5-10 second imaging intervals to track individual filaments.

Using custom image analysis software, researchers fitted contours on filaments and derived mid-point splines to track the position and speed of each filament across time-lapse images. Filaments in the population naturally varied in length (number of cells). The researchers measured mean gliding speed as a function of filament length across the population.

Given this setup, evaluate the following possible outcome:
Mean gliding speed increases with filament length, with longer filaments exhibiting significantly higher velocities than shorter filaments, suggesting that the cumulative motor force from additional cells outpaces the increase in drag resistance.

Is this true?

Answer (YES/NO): NO